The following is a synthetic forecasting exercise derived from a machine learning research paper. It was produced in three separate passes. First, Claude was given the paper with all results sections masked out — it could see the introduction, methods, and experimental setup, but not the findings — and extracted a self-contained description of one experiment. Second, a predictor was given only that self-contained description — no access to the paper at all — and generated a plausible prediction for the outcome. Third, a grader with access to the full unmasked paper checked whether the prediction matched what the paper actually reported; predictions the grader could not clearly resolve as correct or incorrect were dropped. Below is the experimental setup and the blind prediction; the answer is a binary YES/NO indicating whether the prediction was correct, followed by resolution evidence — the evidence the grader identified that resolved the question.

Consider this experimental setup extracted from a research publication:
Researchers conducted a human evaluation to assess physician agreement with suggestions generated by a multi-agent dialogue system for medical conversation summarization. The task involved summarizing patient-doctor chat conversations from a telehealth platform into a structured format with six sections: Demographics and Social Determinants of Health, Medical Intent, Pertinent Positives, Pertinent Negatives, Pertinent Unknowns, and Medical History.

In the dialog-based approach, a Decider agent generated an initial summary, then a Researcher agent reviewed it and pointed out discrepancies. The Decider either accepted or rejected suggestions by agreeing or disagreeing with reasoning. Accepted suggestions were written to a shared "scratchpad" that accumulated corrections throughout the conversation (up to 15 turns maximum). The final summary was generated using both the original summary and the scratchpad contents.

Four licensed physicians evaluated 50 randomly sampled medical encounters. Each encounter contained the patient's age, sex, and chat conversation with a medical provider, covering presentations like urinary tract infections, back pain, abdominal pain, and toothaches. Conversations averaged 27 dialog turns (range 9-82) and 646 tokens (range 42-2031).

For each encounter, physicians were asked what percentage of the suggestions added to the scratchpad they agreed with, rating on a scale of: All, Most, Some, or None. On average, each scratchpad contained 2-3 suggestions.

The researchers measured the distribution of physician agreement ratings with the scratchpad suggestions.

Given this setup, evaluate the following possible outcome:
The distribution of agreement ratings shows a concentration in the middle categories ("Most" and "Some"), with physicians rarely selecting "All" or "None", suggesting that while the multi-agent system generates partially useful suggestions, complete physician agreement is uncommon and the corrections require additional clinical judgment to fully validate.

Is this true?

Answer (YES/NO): NO